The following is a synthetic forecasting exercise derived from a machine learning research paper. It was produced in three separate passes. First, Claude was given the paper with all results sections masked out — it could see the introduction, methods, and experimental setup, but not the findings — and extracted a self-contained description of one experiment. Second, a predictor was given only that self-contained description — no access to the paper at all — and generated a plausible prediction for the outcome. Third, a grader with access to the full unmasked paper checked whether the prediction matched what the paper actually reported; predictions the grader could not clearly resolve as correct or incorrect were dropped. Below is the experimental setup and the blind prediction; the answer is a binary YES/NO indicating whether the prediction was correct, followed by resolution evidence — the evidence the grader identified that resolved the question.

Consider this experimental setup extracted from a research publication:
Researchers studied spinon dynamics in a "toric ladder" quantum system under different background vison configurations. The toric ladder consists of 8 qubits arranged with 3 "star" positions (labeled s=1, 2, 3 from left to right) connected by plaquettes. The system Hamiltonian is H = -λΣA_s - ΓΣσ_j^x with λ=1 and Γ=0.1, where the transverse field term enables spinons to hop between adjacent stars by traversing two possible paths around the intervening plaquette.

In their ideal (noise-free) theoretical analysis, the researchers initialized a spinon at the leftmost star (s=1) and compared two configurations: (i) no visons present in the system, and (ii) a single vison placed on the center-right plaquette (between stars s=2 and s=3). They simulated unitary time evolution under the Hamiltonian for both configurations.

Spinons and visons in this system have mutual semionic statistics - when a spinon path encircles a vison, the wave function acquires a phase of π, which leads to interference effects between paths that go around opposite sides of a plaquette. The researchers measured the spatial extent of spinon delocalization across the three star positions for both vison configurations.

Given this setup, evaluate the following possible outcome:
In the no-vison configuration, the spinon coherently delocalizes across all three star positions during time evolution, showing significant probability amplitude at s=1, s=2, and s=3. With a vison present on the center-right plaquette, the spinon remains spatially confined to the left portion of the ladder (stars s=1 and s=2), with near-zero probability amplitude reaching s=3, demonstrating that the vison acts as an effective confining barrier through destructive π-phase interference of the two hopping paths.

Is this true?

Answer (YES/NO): YES